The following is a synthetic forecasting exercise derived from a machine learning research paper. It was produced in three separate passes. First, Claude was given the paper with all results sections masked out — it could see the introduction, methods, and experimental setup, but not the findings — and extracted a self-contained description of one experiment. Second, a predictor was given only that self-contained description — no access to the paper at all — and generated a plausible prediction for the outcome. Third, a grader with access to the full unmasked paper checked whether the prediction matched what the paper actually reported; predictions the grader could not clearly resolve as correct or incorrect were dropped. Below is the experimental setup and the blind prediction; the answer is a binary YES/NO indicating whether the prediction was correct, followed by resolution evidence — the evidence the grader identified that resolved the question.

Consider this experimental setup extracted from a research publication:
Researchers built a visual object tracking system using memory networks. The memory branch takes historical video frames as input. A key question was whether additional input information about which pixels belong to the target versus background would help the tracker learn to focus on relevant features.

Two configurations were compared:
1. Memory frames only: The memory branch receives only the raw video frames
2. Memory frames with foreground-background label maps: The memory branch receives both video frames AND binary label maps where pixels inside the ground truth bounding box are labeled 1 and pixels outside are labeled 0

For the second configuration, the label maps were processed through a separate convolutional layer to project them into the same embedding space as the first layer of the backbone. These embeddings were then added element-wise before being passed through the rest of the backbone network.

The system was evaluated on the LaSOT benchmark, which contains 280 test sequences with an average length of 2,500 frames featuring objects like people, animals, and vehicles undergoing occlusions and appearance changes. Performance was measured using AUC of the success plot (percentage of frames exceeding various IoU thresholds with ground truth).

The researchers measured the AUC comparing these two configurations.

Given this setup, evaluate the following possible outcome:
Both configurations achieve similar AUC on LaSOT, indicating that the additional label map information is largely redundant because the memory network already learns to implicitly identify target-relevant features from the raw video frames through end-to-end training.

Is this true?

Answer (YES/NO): NO